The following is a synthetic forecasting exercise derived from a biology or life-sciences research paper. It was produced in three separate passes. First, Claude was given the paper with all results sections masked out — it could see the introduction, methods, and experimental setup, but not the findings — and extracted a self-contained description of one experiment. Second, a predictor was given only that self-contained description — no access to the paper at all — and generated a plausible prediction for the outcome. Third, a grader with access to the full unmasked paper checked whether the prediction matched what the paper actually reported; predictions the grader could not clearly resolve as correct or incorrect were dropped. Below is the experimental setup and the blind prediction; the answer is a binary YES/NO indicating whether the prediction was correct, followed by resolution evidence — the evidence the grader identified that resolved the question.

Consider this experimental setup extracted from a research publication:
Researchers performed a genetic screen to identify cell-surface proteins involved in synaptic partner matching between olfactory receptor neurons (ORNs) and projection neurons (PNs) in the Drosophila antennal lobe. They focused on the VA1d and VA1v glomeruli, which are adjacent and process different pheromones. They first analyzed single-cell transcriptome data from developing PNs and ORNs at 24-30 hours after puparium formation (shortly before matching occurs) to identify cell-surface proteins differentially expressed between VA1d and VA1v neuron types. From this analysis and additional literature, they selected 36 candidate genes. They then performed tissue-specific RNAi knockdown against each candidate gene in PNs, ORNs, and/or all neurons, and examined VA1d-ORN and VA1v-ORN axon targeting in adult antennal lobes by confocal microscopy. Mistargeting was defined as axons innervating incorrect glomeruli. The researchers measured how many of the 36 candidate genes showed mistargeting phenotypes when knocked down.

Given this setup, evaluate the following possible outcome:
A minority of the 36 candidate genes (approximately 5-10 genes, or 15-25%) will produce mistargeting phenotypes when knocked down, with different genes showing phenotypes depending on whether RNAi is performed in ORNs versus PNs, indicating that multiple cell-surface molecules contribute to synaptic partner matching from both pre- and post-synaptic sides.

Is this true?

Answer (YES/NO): NO